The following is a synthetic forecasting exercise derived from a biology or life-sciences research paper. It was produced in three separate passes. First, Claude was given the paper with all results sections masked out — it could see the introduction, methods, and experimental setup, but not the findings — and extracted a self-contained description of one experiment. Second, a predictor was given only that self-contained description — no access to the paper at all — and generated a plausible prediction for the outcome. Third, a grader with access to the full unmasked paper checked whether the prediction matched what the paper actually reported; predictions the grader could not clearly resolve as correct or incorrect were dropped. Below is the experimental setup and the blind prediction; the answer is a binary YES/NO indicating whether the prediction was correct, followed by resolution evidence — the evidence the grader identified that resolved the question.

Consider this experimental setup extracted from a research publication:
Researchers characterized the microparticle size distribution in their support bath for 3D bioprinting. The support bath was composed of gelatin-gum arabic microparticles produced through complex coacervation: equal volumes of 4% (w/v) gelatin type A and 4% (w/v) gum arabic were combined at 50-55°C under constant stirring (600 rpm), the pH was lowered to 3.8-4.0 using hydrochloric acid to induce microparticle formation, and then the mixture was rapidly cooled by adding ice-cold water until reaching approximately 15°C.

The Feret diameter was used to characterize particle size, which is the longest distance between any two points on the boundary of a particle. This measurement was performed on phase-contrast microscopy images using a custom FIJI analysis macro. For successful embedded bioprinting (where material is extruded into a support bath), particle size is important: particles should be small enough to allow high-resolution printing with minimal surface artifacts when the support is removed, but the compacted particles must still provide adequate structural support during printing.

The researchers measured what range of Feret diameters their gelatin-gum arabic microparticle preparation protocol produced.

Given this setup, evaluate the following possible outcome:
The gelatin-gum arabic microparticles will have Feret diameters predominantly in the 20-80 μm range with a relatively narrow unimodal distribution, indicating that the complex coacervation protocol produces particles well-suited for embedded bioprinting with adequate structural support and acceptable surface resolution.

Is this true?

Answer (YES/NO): NO